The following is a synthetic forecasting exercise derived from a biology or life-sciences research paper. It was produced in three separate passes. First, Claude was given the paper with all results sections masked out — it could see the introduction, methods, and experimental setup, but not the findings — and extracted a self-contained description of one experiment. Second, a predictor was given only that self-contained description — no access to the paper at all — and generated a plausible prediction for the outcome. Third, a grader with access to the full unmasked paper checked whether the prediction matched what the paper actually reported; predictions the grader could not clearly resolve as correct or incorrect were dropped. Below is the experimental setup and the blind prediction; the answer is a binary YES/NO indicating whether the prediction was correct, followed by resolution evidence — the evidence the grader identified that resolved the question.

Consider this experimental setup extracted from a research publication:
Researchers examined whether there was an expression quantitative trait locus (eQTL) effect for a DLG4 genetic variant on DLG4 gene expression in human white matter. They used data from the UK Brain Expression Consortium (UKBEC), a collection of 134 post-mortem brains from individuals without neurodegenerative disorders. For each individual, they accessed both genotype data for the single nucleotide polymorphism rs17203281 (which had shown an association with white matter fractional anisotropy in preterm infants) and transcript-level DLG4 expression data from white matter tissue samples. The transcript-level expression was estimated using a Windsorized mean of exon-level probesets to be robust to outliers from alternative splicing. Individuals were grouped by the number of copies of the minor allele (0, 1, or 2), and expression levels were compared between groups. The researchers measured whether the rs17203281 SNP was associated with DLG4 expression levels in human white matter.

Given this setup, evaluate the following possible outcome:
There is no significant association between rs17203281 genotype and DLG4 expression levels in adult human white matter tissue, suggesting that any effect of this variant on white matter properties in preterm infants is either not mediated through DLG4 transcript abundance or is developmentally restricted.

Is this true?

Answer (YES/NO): NO